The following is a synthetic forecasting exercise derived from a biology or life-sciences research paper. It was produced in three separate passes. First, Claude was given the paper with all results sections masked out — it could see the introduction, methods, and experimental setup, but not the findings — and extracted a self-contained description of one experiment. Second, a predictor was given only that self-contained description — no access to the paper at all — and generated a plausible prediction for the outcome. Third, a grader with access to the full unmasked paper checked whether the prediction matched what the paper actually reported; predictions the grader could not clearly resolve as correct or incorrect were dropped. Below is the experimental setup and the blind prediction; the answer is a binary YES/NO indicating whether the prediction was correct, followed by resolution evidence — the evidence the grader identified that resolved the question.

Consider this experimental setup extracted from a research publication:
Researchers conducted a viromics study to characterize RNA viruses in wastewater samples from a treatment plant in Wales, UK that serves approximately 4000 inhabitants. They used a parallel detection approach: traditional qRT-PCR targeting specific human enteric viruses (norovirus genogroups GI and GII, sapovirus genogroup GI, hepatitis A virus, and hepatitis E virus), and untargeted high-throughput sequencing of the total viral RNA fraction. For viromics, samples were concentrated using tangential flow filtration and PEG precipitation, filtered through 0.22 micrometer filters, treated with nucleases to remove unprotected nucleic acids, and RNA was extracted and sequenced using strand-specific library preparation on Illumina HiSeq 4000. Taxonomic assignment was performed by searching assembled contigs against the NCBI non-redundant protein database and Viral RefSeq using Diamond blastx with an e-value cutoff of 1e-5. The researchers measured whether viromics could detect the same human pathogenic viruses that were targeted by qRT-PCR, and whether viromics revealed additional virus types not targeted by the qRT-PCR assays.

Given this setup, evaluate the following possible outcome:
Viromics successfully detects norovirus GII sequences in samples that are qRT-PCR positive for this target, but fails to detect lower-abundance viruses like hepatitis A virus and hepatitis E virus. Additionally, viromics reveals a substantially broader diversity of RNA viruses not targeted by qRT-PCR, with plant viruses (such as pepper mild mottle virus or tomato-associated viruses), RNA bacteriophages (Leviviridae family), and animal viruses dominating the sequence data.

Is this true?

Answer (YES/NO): NO